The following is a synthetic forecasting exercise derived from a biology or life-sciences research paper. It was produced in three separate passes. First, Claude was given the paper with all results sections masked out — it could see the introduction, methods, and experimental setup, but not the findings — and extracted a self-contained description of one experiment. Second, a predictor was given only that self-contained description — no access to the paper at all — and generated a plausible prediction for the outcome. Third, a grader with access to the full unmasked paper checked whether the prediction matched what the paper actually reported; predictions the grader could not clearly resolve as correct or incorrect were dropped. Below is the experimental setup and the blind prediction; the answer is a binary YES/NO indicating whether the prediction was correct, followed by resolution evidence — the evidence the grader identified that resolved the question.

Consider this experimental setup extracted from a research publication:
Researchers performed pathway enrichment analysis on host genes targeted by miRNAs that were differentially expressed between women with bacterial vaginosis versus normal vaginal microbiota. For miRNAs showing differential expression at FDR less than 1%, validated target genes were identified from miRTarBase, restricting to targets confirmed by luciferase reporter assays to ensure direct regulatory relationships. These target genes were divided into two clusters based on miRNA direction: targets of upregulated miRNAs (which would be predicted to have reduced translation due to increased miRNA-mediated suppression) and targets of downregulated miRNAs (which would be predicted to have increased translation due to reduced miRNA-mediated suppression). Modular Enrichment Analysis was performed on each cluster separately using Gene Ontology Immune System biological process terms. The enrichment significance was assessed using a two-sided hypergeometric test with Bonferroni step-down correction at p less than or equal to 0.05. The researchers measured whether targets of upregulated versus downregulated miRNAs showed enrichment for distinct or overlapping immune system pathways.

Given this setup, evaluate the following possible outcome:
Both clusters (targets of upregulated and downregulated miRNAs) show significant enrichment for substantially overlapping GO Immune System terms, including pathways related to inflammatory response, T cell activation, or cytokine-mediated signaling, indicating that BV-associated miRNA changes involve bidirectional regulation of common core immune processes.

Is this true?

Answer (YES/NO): NO